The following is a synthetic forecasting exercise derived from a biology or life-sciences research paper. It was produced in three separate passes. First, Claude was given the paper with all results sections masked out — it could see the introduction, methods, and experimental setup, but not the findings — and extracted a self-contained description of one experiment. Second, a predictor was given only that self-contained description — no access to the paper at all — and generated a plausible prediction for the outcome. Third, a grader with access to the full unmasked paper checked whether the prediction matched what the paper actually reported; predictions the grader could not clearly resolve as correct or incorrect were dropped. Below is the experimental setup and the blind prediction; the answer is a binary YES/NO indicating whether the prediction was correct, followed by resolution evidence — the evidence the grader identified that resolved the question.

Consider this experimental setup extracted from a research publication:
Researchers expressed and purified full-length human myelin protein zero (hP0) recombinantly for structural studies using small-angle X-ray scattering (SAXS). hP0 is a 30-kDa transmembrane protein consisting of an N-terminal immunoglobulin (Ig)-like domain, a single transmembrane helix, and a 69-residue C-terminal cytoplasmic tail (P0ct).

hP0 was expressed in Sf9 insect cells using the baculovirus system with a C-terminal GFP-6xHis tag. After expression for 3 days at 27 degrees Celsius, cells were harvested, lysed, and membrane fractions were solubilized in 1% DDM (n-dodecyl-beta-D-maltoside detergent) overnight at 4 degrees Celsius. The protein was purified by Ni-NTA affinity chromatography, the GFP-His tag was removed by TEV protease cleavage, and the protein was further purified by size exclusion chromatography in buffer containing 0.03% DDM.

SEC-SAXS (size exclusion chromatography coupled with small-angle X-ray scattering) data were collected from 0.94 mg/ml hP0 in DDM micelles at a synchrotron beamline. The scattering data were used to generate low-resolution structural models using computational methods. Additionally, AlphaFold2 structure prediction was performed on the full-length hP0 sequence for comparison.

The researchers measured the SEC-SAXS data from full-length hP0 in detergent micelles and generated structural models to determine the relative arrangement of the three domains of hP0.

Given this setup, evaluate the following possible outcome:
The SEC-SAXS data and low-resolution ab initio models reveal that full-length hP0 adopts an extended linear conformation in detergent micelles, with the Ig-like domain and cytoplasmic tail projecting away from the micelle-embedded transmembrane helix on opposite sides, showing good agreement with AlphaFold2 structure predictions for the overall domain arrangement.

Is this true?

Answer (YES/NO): NO